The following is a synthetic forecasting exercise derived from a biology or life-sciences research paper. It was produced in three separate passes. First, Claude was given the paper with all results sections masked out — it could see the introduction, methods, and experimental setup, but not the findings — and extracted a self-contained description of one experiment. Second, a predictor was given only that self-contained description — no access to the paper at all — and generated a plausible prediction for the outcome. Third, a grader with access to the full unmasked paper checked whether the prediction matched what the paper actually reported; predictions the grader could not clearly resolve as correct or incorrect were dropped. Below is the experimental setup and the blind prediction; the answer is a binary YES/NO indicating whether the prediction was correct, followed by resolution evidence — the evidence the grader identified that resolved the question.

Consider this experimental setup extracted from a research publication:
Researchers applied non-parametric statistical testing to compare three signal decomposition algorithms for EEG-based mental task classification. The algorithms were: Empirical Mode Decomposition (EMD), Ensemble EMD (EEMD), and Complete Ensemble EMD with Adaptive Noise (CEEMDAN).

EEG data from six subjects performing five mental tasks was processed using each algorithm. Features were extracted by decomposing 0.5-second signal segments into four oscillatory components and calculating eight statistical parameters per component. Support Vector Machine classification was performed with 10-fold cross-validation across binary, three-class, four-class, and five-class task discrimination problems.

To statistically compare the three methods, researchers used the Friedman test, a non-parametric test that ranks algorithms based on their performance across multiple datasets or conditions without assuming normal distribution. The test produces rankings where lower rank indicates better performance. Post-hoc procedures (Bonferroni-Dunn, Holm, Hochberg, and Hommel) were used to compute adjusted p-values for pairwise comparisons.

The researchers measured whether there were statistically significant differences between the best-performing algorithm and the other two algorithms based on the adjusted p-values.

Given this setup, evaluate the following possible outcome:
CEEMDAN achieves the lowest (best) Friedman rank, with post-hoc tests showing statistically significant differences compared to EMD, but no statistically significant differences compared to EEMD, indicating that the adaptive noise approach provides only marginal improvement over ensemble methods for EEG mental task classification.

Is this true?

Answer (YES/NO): NO